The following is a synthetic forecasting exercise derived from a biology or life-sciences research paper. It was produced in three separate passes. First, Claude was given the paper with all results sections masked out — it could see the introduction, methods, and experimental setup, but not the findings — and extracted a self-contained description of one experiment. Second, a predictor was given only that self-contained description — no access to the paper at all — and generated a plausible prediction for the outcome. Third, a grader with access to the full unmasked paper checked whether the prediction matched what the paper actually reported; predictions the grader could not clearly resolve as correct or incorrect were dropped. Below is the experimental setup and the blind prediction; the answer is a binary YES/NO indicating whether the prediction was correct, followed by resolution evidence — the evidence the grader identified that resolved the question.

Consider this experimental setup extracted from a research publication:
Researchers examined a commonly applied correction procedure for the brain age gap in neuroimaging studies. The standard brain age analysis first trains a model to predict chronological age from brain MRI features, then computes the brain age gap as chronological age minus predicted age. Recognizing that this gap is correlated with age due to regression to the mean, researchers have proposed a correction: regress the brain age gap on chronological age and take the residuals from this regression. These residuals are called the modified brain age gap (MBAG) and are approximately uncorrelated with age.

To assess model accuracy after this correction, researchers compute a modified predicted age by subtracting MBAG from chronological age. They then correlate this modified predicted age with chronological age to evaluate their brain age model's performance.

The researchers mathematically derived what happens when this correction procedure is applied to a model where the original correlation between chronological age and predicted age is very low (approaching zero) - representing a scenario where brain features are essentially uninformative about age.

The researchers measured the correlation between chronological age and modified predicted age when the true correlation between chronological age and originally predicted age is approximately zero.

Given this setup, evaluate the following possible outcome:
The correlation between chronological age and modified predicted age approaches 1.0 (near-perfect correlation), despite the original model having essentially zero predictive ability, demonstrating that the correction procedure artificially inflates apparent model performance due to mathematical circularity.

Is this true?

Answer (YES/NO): YES